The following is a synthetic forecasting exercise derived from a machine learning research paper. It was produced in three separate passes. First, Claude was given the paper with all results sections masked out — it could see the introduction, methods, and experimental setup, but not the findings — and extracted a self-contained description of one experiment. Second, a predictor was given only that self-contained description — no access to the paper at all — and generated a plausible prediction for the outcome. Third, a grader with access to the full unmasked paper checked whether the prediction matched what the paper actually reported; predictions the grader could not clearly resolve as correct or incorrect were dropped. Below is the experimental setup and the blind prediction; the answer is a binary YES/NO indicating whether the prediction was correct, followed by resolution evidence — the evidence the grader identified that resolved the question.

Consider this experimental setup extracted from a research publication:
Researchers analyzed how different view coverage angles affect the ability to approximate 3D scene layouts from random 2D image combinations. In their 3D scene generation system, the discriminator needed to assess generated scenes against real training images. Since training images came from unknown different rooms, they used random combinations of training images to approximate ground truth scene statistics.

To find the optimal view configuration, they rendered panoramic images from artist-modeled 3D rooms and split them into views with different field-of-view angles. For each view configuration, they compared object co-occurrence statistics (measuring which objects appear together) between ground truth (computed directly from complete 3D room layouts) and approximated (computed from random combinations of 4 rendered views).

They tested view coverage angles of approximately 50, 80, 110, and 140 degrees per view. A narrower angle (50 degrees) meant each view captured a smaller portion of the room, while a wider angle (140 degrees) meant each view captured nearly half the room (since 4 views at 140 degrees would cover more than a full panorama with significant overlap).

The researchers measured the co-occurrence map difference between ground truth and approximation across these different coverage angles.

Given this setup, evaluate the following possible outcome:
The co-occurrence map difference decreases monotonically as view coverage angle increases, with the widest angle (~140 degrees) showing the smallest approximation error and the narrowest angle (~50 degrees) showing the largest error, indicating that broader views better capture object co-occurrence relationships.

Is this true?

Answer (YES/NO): NO